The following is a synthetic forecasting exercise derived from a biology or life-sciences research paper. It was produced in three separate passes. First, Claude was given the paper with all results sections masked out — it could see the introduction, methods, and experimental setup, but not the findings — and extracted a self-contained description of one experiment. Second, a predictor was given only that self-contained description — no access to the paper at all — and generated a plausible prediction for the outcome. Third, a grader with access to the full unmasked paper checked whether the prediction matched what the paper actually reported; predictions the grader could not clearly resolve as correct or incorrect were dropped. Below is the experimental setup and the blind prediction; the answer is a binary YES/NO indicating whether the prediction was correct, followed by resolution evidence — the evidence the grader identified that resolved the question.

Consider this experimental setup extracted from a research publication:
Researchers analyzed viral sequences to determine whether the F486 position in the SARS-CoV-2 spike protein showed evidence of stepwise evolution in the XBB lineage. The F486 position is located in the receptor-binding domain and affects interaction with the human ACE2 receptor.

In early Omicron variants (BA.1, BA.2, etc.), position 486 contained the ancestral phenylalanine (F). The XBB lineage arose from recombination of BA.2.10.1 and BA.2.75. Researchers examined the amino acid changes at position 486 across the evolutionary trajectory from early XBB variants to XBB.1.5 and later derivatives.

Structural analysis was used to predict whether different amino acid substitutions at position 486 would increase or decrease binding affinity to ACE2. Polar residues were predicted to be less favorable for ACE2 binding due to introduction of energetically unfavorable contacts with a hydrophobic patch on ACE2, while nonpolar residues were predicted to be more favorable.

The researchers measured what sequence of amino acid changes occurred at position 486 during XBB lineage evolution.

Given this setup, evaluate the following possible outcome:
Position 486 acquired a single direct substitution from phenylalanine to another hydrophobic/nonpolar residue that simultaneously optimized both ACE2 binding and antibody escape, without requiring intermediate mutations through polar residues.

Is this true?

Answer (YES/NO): NO